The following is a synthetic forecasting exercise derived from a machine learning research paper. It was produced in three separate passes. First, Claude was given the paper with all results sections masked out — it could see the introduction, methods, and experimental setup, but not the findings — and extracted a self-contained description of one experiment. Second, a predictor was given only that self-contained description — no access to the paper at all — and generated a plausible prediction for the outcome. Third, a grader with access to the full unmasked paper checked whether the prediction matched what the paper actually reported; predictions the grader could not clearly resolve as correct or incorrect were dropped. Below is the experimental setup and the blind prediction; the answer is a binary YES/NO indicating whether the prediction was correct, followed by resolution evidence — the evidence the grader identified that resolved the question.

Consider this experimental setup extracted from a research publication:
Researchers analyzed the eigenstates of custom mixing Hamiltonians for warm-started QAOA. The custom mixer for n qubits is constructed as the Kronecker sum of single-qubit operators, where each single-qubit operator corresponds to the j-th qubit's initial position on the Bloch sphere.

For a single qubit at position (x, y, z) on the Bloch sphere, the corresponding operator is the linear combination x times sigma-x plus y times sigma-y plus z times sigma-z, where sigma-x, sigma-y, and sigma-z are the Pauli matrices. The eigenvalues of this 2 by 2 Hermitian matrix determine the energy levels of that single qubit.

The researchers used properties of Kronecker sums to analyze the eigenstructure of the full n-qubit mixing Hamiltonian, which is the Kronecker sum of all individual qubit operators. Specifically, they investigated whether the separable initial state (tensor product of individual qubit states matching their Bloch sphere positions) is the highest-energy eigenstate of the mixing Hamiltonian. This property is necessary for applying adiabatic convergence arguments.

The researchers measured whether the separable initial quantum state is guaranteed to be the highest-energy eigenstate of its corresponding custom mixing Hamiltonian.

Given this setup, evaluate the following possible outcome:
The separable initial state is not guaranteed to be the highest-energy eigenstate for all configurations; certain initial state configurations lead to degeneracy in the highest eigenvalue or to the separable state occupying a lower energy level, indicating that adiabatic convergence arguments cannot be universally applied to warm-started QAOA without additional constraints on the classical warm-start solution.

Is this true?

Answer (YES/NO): NO